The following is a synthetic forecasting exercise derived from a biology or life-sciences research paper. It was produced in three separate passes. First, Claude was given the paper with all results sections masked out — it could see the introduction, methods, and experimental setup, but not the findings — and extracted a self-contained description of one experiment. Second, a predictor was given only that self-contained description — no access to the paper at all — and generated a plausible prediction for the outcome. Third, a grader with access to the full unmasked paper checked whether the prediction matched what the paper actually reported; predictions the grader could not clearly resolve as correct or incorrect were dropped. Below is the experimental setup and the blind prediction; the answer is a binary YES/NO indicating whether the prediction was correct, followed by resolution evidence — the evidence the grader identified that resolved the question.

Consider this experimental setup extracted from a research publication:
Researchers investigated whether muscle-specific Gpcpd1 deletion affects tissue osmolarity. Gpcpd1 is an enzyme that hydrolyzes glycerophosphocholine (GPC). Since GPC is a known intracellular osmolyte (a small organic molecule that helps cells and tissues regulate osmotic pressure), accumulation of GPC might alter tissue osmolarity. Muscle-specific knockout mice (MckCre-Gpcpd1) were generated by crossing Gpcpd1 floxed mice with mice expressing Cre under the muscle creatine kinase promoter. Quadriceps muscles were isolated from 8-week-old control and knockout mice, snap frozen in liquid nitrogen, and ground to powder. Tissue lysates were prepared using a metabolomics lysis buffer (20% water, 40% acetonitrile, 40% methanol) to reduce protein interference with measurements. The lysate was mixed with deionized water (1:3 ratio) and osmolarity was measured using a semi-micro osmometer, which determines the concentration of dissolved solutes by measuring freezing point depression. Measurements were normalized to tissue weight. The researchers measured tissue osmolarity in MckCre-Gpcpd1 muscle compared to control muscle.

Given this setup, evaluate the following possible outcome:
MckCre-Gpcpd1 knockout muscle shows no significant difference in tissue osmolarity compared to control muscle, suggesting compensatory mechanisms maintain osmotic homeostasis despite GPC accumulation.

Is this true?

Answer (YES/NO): NO